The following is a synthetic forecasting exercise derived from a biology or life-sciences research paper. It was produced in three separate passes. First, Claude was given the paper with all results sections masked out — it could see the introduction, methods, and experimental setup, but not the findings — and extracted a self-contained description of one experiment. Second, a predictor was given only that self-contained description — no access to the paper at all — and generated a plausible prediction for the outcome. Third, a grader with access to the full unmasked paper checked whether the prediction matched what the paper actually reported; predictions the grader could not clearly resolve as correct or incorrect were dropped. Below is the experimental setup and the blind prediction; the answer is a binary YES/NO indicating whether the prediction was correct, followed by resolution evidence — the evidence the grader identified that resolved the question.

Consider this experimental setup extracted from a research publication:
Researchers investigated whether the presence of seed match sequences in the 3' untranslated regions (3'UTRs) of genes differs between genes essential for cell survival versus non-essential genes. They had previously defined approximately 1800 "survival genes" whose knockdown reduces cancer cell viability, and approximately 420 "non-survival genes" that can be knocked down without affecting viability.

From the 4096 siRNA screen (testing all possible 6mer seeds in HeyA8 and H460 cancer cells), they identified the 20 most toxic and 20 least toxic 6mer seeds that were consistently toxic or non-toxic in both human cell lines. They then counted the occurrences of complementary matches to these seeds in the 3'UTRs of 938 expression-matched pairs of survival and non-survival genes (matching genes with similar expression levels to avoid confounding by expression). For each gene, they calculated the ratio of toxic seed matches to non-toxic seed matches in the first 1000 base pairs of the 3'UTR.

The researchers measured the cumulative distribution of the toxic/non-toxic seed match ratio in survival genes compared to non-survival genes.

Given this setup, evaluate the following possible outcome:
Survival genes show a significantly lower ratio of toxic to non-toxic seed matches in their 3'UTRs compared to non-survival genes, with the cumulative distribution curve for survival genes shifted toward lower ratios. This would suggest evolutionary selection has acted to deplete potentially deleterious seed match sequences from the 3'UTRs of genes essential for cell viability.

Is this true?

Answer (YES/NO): NO